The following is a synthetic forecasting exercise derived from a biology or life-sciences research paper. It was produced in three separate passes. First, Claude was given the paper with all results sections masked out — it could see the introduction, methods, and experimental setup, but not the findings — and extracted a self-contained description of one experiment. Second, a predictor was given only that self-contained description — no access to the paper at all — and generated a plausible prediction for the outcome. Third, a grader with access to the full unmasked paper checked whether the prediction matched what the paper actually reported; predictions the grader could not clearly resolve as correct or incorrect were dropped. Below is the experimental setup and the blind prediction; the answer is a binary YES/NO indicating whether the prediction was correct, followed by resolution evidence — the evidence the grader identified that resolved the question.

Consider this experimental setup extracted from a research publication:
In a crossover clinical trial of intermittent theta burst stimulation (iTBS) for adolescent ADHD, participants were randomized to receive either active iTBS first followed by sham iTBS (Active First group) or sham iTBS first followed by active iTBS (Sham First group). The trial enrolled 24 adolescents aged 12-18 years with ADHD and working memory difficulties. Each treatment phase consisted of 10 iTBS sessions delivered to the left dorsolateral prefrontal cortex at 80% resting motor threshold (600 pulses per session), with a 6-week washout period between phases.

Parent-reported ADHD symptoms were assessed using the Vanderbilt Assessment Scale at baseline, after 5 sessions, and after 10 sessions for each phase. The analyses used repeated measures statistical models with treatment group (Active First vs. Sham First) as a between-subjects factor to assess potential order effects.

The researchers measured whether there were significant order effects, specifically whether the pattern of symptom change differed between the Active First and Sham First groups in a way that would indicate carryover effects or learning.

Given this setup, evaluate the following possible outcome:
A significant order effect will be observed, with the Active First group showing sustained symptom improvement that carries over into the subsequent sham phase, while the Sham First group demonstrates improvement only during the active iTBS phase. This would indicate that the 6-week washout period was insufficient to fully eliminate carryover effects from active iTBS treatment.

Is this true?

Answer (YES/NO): NO